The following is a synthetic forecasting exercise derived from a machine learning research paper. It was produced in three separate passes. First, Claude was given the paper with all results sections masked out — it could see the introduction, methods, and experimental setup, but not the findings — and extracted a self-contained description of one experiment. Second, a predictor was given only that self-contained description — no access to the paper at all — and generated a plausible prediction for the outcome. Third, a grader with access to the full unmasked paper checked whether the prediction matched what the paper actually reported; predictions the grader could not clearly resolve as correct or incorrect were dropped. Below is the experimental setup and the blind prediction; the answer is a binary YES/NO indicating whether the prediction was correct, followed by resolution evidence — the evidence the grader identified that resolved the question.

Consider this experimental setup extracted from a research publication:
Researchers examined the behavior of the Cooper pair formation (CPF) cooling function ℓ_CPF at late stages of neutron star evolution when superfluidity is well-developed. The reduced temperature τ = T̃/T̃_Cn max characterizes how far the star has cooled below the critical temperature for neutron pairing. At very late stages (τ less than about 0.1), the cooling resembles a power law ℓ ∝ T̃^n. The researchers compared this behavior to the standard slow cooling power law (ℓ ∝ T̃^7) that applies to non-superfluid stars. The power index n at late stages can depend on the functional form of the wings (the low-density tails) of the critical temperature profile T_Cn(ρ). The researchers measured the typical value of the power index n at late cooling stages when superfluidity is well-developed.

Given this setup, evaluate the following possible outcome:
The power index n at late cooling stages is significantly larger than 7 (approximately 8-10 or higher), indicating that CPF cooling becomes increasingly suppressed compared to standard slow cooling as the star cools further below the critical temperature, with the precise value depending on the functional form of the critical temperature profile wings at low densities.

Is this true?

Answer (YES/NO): NO